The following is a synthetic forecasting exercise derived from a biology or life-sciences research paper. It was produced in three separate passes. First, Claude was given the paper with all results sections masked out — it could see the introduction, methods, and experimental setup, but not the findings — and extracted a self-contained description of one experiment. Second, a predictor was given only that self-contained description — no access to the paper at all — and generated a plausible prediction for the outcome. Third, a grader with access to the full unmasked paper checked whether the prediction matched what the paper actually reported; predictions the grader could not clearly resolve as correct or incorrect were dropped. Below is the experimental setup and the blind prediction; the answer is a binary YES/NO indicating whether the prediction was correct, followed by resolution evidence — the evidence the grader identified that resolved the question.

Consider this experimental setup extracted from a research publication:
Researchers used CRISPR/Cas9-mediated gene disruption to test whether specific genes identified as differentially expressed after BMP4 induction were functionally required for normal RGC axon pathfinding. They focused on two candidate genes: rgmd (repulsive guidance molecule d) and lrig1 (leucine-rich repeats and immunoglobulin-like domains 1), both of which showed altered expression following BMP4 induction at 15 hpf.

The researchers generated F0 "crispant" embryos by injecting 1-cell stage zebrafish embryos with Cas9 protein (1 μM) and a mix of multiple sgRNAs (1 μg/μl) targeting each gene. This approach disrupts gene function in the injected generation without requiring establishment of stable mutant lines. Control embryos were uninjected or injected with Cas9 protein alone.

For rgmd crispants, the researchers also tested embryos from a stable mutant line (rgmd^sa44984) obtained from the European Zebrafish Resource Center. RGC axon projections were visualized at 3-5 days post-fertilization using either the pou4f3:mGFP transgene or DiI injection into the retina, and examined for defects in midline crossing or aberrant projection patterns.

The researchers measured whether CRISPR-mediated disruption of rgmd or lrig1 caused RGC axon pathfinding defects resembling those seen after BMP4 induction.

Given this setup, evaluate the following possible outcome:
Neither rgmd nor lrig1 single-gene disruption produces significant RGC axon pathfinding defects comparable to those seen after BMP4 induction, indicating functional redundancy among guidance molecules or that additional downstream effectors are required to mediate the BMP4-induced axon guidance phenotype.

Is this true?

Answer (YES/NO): YES